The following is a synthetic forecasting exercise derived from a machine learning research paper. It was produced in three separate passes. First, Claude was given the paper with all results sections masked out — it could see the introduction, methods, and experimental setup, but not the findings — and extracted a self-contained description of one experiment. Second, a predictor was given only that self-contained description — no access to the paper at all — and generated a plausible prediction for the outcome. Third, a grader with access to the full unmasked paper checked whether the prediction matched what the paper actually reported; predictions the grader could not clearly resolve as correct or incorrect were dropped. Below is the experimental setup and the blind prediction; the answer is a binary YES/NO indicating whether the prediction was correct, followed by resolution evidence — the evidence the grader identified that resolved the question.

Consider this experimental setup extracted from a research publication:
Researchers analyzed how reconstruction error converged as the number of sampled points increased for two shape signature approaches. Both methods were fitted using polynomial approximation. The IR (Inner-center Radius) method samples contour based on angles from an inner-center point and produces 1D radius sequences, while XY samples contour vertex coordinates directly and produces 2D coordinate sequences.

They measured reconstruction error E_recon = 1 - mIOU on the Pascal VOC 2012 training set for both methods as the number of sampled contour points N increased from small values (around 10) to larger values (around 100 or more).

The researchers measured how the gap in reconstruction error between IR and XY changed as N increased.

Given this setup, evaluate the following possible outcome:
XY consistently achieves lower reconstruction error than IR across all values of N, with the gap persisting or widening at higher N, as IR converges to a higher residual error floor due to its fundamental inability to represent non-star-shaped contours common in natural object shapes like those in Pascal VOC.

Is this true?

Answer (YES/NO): NO